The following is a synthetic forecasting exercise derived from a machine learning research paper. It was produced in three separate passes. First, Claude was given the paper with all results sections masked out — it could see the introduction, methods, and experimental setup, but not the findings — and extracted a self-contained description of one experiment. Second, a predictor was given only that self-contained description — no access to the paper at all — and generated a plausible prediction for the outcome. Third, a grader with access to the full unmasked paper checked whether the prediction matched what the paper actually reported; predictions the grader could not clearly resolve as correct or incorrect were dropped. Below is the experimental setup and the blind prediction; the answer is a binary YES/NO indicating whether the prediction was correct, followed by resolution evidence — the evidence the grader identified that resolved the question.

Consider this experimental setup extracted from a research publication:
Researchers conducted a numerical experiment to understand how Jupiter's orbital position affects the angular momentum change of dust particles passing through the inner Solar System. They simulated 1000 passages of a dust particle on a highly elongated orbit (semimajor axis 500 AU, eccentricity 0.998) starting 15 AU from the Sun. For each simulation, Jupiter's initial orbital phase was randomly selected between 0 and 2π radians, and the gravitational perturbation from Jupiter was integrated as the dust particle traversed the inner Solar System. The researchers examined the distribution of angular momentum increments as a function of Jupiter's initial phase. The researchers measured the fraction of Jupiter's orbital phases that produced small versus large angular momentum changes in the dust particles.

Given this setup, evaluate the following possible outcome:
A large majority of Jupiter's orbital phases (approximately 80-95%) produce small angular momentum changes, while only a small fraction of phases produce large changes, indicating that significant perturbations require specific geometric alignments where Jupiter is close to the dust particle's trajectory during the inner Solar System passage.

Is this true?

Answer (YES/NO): NO